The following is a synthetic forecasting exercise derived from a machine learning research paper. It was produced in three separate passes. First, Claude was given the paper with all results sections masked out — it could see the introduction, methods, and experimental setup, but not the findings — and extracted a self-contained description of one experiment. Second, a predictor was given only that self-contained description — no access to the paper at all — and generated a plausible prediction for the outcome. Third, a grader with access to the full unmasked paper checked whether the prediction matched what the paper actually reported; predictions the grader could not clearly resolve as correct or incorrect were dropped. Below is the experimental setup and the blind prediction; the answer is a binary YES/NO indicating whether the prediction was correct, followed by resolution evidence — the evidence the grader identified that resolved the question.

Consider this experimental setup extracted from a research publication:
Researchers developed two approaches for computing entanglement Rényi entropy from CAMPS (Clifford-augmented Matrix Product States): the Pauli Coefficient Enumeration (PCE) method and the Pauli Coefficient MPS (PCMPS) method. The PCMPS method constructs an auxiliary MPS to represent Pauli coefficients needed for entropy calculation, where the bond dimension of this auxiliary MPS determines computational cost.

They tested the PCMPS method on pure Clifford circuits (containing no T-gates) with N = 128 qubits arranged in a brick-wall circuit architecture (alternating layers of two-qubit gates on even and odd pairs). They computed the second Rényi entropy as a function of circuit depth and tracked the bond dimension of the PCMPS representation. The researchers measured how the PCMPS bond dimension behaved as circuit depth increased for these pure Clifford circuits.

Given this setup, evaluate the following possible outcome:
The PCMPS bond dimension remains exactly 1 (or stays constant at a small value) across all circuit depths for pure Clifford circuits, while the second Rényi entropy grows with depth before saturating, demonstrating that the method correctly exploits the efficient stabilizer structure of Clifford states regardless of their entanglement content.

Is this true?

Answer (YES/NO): YES